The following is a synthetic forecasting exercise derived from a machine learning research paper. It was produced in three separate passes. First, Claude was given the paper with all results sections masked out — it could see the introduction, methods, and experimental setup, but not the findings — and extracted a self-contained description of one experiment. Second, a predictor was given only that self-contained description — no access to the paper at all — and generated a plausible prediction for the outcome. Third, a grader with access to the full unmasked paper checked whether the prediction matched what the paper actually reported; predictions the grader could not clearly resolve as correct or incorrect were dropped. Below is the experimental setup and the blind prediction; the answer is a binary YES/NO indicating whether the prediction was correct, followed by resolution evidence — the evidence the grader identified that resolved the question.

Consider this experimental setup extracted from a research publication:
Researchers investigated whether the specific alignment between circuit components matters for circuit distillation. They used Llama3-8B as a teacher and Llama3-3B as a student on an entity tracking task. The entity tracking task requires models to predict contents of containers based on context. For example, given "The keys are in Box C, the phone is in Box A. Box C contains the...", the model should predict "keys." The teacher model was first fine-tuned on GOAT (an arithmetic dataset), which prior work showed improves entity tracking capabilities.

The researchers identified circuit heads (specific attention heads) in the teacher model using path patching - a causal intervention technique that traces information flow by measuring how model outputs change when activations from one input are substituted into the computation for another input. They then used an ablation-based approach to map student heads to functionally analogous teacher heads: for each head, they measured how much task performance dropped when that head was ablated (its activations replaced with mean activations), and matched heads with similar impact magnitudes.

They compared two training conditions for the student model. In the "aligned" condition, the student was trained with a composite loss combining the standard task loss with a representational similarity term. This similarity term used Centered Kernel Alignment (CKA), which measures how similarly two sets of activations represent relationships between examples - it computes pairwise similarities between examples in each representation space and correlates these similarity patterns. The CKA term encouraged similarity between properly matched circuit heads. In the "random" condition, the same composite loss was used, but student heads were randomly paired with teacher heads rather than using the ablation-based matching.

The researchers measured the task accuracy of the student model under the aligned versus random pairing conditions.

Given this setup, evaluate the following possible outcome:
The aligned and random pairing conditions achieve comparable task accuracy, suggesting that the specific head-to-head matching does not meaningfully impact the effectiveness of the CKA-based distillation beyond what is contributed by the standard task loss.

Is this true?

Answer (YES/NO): NO